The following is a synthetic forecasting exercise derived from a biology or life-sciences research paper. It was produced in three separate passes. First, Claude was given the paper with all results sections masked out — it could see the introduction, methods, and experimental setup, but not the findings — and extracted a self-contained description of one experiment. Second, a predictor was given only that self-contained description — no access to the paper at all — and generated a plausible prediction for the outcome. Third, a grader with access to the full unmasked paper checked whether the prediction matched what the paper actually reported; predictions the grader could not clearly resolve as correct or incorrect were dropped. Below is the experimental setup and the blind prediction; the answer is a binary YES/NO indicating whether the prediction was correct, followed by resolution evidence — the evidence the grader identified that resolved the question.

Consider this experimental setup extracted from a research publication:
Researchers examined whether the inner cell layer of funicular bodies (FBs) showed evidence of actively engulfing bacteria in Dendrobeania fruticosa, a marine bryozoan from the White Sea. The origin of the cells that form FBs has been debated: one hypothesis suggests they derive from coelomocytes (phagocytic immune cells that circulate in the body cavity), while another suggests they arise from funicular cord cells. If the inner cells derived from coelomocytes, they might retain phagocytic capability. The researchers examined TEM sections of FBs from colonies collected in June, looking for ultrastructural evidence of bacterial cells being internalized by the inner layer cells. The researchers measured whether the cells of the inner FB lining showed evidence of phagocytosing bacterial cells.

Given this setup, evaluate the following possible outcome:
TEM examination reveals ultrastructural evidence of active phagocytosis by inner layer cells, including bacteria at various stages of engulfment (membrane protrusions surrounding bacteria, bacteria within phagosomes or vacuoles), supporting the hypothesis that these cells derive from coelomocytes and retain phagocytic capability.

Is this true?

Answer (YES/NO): YES